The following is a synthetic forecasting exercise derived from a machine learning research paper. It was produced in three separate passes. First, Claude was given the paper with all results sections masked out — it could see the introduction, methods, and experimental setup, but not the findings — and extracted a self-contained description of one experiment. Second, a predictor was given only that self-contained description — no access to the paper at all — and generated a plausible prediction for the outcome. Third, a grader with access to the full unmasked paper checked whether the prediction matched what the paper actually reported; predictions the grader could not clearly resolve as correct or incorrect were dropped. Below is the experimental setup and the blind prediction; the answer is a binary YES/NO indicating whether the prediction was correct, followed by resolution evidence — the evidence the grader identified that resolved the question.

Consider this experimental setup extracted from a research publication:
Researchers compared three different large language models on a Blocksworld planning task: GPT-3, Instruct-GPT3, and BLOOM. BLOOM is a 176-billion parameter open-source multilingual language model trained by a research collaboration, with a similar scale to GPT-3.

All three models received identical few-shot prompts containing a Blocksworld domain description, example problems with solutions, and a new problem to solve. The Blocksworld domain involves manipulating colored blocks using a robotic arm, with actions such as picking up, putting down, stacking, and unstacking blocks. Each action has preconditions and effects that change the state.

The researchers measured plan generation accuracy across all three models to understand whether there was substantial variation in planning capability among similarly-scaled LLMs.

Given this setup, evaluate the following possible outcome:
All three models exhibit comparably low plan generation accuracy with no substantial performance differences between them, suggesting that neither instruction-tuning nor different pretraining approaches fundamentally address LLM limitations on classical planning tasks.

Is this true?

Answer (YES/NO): NO